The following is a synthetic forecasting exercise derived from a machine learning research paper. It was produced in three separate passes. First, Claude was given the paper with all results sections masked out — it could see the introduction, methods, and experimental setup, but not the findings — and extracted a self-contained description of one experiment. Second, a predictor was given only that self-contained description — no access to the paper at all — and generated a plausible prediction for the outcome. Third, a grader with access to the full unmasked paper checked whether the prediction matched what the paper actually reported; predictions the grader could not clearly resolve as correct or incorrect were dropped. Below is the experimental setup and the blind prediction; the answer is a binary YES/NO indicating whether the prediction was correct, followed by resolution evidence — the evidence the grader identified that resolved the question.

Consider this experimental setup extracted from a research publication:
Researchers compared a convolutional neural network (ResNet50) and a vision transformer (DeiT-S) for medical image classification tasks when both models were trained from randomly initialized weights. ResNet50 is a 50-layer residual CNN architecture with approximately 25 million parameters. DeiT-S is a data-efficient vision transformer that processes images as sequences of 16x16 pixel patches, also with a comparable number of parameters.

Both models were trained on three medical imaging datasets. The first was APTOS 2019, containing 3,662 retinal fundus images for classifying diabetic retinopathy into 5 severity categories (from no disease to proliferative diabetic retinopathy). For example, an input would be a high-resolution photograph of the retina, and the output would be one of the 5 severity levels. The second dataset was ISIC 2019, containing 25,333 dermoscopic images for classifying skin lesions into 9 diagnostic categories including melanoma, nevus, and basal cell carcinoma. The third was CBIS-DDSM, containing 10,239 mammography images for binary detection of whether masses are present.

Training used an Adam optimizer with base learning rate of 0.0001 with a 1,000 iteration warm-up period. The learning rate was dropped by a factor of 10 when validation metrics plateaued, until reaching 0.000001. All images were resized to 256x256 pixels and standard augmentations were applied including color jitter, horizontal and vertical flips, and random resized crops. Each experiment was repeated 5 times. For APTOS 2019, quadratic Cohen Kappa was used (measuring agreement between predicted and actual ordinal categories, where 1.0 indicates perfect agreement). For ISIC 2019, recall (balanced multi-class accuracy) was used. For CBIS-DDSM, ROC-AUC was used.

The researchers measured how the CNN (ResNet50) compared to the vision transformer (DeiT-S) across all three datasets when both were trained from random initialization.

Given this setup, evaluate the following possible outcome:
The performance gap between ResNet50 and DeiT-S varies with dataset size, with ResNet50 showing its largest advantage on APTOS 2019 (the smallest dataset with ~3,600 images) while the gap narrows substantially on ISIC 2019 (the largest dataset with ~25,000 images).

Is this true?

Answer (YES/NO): NO